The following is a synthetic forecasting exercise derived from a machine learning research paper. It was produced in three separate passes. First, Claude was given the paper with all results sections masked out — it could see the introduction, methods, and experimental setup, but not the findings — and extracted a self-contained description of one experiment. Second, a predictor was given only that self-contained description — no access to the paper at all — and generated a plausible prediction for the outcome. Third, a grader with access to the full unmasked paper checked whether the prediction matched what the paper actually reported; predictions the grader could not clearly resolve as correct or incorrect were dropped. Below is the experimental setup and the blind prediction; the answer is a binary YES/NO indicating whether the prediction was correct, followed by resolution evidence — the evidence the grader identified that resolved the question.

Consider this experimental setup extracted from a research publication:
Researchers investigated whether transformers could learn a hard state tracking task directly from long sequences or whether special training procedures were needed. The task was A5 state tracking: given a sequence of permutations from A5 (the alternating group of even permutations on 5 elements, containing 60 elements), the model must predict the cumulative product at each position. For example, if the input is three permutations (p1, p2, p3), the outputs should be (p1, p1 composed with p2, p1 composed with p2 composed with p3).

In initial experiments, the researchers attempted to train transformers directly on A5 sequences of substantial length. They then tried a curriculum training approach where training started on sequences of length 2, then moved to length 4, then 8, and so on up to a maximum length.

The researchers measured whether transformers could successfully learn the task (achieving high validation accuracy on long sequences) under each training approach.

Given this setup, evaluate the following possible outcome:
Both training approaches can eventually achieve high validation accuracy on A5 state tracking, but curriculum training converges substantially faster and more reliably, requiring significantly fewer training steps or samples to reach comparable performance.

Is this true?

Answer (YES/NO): NO